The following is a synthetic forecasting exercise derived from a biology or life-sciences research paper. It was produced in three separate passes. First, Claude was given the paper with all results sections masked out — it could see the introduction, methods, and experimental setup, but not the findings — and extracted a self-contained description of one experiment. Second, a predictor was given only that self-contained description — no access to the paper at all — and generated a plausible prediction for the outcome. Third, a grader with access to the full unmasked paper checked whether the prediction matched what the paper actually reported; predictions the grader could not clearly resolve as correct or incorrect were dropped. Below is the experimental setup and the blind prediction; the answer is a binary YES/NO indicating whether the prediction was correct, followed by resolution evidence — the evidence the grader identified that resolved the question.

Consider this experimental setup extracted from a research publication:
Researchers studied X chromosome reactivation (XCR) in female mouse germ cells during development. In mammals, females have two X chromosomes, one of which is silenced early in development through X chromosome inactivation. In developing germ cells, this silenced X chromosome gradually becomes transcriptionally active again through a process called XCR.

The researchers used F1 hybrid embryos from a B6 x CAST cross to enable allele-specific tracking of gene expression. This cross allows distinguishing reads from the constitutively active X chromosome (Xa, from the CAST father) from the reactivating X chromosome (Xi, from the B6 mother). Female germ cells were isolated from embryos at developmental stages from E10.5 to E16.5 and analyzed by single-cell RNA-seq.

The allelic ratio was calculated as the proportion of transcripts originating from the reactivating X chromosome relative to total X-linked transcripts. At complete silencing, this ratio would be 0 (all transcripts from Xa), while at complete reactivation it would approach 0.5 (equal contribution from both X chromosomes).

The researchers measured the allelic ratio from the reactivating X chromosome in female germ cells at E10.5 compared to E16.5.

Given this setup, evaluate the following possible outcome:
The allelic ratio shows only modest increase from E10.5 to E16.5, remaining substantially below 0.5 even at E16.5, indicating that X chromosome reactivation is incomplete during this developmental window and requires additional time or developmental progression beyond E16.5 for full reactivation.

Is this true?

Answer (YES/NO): NO